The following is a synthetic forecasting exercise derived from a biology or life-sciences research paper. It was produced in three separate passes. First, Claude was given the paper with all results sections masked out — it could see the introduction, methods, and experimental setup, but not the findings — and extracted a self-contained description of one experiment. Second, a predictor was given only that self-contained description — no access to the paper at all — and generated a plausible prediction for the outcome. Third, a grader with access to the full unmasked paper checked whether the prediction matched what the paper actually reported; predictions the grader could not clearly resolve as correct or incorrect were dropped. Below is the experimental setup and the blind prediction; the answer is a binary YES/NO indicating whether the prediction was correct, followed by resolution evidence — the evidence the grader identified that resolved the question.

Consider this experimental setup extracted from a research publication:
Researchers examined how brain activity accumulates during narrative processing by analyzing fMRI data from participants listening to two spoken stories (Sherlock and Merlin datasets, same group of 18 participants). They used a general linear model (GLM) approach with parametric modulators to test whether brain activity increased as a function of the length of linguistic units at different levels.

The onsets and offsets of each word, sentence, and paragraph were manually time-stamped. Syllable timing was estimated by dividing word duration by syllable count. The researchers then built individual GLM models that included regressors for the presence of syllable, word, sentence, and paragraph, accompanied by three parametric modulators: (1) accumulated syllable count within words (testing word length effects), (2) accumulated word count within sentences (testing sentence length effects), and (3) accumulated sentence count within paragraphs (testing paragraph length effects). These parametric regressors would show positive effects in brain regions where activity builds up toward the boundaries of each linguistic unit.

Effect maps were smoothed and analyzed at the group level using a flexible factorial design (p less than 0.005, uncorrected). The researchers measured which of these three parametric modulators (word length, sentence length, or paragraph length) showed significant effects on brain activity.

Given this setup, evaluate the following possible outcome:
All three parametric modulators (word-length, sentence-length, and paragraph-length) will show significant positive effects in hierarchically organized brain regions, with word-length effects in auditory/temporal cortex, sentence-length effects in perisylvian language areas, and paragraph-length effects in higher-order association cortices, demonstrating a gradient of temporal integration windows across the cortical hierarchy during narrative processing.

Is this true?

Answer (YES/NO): NO